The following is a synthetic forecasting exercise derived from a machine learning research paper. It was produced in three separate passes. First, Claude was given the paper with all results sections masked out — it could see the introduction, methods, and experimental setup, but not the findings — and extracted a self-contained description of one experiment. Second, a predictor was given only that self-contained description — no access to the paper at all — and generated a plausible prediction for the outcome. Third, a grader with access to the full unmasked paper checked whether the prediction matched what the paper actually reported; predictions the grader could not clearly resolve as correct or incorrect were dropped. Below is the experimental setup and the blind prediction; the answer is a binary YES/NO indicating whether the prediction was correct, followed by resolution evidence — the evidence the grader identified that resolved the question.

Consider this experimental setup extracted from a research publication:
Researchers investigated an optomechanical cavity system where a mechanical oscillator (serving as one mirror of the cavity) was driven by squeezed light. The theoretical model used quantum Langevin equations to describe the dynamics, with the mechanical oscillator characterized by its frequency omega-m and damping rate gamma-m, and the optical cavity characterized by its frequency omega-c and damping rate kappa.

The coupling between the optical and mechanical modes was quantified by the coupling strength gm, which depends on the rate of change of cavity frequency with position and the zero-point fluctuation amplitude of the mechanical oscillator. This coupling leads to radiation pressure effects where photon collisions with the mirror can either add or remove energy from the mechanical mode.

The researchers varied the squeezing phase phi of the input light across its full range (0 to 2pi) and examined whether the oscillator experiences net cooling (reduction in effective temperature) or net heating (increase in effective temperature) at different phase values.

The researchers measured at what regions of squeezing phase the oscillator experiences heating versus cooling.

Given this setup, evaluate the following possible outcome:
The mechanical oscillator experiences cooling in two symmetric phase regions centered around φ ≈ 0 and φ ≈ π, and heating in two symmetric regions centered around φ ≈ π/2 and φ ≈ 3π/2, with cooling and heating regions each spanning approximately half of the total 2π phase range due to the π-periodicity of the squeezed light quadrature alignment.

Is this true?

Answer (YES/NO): NO